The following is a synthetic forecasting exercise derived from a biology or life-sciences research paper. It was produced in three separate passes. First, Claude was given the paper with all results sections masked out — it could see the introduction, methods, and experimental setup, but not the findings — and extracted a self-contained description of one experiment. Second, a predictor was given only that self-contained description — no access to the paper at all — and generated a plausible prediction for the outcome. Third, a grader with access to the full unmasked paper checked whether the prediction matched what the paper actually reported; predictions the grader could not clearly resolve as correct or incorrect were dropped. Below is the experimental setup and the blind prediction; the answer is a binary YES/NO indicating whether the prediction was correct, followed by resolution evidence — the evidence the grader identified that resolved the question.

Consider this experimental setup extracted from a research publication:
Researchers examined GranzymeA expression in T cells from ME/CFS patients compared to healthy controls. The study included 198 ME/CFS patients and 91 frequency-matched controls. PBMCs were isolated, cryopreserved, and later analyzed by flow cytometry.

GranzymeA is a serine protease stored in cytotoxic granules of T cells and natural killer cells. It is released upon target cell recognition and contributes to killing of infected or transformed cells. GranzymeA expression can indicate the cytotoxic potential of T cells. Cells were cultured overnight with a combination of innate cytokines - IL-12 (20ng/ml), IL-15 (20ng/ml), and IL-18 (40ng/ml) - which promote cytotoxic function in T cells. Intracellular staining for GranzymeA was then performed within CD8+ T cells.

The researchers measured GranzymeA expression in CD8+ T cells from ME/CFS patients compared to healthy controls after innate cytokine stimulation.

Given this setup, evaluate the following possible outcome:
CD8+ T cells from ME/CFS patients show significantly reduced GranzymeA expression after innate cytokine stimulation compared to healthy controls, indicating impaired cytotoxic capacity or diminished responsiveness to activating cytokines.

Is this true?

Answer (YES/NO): NO